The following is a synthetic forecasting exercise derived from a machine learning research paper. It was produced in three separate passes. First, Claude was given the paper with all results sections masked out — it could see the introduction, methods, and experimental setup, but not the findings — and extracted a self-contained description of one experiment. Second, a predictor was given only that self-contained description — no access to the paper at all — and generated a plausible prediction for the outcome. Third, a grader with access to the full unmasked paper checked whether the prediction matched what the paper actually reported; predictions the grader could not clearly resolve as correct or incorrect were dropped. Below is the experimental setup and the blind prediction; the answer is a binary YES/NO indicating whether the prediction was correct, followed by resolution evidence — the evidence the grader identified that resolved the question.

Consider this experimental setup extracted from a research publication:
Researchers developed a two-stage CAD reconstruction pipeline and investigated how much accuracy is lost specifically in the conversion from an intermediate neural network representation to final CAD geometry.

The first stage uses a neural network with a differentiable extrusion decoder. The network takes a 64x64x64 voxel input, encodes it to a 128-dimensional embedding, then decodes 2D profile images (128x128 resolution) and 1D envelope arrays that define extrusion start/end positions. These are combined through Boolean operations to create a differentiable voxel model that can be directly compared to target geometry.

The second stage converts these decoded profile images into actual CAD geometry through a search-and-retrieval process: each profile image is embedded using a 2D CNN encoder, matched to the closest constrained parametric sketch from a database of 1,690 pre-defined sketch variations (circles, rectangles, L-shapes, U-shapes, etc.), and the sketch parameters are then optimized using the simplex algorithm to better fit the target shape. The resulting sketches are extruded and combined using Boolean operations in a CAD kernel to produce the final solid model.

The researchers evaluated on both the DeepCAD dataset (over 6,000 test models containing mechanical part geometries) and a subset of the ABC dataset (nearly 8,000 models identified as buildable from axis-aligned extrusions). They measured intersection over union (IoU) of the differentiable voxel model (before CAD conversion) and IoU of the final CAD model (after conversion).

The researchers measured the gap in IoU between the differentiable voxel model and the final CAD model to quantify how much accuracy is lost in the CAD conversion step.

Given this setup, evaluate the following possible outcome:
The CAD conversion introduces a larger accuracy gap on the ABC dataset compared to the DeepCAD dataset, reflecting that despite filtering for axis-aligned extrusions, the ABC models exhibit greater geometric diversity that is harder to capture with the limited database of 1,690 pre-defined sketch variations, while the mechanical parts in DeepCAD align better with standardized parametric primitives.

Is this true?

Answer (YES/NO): NO